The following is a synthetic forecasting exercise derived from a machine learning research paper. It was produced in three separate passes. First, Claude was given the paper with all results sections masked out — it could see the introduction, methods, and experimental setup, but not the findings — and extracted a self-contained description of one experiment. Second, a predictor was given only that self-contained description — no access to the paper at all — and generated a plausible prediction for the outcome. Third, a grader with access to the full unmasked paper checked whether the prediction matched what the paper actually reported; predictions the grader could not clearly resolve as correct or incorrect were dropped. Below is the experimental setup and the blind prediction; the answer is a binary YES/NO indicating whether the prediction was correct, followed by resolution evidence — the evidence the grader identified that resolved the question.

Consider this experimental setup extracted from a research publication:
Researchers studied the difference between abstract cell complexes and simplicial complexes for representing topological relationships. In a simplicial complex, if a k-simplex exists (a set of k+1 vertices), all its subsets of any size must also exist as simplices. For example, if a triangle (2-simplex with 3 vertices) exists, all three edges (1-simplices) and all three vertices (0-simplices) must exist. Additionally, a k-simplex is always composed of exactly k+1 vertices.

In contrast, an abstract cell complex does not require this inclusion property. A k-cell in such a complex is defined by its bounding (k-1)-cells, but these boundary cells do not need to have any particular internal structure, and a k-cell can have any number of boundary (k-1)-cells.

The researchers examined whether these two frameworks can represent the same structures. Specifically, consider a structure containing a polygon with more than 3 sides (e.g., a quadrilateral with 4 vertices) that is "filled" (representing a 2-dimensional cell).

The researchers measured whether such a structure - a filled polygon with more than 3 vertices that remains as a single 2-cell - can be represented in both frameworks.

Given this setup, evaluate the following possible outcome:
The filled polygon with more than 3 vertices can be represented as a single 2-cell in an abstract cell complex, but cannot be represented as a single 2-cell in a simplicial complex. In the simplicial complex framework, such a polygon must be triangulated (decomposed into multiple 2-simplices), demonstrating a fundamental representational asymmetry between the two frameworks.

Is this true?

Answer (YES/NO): YES